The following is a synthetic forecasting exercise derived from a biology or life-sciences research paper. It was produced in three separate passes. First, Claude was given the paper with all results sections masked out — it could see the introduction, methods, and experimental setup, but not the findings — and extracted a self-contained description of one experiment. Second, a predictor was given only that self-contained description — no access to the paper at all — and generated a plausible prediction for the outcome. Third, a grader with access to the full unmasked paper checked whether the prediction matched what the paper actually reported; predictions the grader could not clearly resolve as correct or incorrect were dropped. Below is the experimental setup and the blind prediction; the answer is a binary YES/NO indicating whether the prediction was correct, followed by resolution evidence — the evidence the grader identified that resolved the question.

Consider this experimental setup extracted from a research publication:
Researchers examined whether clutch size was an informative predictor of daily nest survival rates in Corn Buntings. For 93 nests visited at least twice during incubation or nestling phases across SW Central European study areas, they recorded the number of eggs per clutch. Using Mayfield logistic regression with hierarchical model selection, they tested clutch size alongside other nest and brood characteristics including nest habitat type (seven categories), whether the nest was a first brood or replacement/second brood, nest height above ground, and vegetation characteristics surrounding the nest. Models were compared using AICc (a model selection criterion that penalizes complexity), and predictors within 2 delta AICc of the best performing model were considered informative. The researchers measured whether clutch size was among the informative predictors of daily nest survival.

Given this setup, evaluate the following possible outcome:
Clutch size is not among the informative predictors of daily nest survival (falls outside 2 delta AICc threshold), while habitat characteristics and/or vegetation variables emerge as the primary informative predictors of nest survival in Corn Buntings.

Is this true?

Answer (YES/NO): NO